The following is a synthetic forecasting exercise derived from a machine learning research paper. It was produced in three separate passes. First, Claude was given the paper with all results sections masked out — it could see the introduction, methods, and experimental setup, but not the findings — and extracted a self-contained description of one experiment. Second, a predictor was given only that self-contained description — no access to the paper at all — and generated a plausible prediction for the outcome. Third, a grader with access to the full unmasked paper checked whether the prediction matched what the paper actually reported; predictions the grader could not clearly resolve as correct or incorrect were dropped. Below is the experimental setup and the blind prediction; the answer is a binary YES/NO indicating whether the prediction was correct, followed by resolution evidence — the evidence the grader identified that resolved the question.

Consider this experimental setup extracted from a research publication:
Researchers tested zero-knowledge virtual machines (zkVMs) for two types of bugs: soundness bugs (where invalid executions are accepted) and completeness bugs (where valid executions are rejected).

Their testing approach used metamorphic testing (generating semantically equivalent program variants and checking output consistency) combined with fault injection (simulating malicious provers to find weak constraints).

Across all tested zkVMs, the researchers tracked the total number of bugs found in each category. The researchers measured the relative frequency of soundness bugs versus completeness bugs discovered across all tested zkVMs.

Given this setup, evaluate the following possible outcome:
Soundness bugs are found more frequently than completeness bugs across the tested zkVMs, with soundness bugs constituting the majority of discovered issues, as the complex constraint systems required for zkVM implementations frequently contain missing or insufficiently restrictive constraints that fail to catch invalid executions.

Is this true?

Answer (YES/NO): NO